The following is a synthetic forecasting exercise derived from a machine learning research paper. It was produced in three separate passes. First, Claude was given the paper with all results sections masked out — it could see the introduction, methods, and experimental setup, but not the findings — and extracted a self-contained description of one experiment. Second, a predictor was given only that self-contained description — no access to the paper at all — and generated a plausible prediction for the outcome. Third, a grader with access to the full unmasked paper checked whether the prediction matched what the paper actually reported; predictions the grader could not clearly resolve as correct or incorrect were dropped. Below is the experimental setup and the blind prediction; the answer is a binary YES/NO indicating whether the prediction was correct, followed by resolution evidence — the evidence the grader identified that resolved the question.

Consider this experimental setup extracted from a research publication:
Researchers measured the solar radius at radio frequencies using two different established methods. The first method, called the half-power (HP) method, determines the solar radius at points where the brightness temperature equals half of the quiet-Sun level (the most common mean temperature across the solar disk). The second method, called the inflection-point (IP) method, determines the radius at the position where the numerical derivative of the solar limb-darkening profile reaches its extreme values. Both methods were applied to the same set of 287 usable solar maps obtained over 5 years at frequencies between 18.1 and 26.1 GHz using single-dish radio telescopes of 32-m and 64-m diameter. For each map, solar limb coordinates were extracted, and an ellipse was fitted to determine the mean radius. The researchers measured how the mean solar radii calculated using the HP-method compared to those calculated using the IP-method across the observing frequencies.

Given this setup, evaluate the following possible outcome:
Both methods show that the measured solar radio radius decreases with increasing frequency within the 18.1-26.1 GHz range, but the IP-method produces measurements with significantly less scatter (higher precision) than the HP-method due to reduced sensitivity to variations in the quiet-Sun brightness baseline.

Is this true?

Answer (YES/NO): NO